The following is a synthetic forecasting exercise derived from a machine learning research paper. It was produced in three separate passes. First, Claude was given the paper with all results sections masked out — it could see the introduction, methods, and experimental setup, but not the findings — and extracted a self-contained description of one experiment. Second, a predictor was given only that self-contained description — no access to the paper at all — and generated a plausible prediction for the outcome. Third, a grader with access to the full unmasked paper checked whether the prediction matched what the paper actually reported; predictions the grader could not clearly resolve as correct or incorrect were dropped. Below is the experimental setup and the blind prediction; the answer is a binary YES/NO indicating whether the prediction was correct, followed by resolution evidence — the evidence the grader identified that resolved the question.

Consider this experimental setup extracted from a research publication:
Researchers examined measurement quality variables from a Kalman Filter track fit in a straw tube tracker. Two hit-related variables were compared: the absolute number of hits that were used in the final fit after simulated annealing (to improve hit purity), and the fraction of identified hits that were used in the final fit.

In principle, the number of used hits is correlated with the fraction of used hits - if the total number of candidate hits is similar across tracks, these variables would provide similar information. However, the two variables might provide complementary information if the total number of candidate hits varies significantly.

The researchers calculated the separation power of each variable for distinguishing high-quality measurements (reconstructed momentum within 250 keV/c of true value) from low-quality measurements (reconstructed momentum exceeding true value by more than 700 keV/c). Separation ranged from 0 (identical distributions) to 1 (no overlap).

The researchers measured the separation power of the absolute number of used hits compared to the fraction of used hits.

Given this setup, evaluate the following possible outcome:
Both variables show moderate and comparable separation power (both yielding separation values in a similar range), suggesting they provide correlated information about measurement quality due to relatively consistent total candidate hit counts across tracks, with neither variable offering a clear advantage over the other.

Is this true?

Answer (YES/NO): NO